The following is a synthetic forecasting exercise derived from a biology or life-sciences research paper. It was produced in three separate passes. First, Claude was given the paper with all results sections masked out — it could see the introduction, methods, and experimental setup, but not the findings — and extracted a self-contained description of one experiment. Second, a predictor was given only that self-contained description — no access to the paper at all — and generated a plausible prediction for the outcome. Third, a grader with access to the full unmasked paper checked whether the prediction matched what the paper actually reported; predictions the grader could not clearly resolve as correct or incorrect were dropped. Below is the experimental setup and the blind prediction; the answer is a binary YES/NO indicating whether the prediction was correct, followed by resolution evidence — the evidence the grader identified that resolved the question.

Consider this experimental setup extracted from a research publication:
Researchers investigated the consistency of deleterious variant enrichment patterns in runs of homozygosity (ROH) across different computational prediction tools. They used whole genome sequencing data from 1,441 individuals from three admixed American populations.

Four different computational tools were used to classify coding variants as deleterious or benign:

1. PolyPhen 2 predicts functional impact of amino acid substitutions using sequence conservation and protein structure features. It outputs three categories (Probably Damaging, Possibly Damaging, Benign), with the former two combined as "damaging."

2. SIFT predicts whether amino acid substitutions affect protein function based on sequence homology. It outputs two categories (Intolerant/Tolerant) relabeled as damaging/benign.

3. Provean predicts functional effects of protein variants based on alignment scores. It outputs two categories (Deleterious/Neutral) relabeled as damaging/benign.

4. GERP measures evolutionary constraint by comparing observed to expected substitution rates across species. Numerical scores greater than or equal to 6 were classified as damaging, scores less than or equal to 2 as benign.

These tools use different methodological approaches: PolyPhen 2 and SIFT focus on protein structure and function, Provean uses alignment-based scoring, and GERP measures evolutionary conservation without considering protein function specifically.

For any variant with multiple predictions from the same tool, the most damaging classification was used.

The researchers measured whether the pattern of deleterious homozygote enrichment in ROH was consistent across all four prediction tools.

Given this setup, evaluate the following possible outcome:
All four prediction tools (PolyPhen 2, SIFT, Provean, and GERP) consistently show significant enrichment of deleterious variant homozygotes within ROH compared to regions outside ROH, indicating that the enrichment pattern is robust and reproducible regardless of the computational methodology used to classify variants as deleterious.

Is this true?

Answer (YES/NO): YES